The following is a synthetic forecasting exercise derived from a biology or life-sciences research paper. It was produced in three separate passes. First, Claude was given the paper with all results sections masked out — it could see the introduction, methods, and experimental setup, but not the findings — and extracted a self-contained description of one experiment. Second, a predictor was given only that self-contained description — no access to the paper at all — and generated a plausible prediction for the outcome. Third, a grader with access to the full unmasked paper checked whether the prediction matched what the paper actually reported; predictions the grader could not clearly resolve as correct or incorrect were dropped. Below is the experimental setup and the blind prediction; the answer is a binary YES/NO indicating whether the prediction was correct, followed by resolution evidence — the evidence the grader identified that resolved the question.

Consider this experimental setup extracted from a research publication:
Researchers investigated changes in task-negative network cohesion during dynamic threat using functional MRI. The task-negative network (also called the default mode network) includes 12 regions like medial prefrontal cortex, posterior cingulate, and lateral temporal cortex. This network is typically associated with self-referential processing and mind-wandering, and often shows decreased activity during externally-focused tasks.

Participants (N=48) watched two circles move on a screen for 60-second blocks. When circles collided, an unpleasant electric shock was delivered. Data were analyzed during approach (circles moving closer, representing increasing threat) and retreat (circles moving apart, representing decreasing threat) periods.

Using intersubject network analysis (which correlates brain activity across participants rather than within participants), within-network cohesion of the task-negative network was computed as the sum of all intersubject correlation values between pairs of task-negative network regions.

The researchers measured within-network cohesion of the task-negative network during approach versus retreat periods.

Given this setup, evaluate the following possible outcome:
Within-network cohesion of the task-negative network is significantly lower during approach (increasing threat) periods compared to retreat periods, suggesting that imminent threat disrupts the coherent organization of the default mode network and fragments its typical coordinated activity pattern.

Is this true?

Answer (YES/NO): NO